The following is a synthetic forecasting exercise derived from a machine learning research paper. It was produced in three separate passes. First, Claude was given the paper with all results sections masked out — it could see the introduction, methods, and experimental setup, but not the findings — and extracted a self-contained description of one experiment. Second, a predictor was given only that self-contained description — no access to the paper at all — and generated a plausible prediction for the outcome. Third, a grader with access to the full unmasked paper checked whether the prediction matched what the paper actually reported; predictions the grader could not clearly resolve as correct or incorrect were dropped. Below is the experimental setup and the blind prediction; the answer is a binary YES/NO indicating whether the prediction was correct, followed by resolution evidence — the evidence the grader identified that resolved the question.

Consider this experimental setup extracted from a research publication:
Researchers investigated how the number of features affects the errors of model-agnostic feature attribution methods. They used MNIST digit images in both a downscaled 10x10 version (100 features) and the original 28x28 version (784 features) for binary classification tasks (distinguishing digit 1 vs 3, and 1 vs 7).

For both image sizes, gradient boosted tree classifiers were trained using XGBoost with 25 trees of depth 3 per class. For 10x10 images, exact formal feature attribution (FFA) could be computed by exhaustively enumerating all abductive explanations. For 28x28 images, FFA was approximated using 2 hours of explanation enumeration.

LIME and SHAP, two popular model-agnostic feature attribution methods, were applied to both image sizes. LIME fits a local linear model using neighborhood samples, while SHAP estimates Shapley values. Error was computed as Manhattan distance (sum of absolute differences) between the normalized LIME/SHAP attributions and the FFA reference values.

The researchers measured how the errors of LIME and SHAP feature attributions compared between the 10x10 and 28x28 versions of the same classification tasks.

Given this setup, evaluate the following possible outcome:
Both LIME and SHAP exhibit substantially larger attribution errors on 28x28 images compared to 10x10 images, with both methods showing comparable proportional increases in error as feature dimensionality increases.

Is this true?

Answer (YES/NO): NO